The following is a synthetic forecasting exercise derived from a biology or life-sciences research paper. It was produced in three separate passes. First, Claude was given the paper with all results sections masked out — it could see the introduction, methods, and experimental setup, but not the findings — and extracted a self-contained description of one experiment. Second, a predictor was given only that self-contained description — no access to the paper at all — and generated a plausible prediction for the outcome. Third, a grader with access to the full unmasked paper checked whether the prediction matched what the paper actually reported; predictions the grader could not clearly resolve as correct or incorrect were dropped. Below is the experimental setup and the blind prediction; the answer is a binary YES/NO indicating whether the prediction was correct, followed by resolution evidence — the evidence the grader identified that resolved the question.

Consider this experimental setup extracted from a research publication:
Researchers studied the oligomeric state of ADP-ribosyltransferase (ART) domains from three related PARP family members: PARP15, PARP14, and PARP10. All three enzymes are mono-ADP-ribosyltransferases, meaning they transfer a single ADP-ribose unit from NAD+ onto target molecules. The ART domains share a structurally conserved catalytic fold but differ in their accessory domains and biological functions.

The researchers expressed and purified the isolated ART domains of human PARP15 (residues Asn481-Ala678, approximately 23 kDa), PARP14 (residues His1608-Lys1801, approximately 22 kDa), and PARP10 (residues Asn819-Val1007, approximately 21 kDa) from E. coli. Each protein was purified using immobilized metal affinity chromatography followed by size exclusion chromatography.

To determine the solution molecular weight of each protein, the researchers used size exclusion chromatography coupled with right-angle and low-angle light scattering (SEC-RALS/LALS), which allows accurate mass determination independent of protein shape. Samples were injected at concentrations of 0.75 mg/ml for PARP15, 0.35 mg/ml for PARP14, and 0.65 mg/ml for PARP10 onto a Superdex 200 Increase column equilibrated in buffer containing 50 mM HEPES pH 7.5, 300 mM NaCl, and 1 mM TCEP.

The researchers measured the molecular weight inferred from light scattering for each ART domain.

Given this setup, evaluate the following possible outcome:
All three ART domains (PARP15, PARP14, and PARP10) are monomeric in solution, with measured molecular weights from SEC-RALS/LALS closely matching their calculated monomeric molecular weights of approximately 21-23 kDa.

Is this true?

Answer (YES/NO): NO